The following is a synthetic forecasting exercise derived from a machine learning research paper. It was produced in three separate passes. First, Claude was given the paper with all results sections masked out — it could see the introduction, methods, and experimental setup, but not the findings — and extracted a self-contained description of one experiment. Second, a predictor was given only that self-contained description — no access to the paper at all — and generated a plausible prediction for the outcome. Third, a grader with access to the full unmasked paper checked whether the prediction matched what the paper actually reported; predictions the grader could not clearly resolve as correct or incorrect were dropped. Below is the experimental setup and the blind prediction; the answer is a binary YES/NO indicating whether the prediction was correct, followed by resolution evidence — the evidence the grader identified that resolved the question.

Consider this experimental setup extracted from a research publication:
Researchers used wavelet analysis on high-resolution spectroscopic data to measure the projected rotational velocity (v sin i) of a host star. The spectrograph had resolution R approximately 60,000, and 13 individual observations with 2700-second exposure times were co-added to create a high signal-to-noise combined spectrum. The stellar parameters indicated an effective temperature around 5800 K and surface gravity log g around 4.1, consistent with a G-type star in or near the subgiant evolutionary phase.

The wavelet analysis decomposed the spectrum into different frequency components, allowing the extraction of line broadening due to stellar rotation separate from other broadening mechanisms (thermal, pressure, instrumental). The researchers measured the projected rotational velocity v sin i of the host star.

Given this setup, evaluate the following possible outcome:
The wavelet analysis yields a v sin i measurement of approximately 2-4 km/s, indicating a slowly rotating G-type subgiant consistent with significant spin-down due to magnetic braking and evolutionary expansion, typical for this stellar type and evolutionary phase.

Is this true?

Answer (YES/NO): NO